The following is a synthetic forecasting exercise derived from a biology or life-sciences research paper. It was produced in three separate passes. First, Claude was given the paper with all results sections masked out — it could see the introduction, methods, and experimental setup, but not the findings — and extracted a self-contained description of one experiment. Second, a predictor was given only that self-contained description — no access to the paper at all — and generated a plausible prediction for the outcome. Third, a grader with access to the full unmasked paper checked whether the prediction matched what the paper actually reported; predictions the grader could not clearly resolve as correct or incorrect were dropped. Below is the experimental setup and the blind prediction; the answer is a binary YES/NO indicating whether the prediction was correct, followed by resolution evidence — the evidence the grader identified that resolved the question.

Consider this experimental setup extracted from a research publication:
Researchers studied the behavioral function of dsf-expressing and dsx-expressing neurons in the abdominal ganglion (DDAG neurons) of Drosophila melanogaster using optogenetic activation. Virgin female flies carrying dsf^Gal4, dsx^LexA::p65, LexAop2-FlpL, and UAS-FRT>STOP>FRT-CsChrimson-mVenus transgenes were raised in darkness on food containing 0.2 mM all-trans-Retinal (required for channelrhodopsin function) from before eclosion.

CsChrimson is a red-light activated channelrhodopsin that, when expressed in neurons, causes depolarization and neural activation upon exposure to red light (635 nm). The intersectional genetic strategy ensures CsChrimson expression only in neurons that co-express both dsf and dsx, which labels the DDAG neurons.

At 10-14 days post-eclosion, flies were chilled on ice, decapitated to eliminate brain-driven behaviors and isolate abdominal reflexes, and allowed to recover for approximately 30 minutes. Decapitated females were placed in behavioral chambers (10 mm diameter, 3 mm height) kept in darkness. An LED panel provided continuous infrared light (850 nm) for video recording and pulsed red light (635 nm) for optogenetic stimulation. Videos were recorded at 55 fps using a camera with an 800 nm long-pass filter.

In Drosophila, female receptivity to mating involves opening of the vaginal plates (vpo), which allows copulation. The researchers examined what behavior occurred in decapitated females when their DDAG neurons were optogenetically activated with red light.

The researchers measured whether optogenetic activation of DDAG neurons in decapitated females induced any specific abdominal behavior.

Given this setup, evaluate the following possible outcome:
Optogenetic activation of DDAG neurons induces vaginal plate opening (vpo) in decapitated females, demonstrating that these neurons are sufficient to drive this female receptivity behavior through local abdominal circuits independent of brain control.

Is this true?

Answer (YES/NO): YES